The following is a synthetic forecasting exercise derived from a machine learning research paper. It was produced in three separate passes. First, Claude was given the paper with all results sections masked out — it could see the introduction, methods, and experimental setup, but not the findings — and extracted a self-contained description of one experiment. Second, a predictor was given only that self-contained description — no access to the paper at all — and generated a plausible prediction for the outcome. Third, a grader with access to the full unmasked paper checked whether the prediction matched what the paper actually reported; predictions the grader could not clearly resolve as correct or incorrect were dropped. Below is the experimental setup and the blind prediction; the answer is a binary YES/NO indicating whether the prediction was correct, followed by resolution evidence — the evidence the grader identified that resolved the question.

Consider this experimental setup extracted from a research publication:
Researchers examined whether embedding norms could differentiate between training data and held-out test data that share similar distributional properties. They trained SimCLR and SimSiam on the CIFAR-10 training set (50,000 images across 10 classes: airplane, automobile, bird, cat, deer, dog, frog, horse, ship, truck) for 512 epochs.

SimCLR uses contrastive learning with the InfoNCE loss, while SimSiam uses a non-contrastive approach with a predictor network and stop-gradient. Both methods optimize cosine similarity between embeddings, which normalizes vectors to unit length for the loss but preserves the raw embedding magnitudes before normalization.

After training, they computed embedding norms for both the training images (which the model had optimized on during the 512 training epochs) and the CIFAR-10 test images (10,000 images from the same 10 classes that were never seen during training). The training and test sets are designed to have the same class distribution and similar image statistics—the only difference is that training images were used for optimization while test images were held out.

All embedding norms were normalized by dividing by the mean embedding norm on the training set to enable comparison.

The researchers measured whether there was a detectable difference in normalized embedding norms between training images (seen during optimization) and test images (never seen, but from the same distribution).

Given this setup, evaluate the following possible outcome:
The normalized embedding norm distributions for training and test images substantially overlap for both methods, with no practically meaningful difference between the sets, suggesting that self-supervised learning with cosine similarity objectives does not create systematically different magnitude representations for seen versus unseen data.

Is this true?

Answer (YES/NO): NO